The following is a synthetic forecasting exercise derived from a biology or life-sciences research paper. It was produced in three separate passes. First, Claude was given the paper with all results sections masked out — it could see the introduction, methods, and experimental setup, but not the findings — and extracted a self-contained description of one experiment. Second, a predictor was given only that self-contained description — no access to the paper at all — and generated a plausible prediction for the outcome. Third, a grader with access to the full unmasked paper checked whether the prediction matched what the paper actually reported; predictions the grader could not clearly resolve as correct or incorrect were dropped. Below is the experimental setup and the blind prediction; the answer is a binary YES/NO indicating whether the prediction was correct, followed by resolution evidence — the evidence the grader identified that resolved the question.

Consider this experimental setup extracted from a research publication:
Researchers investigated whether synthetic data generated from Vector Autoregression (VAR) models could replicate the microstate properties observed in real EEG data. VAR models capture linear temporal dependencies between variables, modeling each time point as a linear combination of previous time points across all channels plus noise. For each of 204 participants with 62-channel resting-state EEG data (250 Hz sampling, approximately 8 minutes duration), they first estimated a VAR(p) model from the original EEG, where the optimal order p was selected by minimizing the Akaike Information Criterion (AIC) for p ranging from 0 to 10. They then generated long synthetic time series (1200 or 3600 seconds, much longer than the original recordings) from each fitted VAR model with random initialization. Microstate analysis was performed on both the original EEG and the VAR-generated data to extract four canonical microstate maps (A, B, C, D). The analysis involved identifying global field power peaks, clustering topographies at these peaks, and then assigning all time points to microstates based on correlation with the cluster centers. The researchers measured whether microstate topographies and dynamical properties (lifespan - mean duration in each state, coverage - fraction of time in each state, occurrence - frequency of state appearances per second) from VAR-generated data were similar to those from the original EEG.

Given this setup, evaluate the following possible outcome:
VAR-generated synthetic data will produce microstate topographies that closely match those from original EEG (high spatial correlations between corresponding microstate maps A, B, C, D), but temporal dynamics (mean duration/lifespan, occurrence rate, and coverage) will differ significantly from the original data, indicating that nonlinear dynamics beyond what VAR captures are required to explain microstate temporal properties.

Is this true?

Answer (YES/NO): NO